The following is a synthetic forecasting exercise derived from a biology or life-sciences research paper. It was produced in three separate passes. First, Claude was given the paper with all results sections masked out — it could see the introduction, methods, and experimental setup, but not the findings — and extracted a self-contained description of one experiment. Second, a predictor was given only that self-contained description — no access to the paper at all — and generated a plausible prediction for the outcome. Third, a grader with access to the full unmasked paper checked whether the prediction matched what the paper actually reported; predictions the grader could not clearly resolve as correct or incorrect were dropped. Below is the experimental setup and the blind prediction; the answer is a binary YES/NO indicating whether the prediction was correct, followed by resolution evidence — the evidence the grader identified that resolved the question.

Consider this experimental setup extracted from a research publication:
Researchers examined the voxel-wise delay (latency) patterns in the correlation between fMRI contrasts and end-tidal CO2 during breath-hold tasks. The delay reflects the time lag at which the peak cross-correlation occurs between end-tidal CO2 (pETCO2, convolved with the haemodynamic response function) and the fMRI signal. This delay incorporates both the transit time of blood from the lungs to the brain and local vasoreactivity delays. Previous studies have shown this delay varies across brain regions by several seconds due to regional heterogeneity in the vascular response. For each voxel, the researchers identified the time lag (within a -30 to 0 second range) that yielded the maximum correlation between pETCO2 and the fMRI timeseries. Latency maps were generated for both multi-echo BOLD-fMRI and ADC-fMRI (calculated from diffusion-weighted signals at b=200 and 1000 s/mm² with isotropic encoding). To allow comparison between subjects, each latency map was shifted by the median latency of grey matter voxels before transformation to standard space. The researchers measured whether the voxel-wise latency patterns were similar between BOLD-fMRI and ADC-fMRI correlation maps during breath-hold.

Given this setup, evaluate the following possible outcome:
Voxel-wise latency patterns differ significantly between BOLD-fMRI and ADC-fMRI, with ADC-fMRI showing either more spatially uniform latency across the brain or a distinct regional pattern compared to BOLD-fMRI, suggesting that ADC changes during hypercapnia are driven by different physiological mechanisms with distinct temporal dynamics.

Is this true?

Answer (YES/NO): NO